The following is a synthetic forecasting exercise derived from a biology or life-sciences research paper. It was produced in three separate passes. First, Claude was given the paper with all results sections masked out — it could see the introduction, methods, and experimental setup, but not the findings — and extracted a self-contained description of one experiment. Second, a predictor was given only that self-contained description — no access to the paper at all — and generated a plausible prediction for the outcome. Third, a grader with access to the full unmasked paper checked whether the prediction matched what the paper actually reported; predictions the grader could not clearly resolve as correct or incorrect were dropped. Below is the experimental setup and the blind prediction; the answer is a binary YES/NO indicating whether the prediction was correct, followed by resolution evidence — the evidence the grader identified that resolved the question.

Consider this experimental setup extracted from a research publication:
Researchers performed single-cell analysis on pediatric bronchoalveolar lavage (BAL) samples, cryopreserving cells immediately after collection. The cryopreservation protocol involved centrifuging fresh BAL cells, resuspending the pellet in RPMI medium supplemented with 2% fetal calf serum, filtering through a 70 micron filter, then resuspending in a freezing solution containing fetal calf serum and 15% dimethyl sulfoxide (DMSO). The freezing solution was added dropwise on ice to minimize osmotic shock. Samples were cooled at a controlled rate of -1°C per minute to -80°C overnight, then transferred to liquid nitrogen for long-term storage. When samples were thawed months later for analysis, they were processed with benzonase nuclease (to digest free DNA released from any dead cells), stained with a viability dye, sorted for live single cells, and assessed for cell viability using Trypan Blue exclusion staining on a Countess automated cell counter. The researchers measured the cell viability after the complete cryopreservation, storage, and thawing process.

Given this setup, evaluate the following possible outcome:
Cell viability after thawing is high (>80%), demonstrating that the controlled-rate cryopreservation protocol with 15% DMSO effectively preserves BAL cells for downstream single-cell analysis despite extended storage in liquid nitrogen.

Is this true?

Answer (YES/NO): YES